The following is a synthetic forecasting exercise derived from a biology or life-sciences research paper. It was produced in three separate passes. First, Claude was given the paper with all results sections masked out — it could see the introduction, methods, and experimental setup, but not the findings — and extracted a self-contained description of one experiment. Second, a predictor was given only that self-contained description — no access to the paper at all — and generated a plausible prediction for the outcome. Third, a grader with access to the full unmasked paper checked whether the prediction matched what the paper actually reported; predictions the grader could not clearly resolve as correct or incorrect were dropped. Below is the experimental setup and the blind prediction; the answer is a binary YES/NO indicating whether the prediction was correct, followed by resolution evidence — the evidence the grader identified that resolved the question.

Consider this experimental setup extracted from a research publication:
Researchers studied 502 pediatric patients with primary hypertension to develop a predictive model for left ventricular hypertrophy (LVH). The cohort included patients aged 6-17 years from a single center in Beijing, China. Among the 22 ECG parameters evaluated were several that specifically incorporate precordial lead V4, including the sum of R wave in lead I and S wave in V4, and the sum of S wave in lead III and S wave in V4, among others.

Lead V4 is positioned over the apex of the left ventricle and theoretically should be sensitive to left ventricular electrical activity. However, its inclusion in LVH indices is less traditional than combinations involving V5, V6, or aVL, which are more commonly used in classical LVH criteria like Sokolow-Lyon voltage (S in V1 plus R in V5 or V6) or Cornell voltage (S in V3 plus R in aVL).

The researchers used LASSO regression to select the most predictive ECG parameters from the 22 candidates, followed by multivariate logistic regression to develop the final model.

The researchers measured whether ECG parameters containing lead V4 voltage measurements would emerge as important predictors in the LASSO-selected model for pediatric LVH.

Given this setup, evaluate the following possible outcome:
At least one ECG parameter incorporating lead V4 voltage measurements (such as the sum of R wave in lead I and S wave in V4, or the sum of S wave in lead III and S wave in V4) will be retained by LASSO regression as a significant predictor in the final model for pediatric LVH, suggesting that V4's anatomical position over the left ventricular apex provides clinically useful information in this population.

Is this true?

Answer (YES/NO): YES